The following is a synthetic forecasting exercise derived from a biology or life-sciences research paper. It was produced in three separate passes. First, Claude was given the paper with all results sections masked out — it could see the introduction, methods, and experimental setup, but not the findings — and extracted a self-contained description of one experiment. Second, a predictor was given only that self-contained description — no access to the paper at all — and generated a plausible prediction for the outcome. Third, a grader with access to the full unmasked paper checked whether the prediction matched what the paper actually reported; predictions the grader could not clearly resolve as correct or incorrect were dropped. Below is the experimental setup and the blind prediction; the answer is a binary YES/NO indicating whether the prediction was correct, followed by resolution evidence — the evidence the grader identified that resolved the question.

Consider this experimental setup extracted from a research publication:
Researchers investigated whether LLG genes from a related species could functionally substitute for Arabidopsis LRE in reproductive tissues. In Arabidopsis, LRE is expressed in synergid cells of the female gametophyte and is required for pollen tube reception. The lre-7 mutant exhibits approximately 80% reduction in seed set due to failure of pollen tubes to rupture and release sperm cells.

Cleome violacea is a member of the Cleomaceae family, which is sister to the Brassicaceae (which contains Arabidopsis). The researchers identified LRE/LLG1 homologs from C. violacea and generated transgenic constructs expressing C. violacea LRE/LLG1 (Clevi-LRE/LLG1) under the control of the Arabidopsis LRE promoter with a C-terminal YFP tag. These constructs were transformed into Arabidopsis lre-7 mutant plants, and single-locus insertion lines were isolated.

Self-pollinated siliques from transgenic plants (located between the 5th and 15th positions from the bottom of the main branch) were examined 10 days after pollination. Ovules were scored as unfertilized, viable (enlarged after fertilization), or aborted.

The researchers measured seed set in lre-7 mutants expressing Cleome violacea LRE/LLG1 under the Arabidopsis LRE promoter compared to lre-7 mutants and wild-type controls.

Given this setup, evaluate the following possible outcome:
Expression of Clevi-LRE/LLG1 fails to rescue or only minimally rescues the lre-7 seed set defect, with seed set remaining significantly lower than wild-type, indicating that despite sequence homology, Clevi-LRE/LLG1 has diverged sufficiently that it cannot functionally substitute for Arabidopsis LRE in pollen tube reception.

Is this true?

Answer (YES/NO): NO